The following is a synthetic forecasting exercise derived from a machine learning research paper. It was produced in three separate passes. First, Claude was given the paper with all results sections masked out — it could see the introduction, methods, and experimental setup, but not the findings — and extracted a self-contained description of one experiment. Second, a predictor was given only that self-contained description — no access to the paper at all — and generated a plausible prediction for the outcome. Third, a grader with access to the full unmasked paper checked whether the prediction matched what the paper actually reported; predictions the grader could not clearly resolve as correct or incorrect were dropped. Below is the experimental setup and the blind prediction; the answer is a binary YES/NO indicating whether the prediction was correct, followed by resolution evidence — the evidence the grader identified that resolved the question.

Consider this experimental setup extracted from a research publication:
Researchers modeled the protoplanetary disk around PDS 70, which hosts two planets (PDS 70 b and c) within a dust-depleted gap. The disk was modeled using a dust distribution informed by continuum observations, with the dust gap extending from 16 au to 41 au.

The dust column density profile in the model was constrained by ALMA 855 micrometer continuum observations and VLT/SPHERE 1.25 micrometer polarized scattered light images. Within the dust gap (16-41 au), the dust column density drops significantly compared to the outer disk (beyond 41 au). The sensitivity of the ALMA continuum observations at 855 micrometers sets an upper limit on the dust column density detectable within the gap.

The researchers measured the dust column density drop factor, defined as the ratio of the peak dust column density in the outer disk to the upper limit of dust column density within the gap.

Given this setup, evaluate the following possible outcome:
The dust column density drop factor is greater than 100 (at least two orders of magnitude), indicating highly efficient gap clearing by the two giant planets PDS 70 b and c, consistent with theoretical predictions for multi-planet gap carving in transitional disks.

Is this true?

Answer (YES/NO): YES